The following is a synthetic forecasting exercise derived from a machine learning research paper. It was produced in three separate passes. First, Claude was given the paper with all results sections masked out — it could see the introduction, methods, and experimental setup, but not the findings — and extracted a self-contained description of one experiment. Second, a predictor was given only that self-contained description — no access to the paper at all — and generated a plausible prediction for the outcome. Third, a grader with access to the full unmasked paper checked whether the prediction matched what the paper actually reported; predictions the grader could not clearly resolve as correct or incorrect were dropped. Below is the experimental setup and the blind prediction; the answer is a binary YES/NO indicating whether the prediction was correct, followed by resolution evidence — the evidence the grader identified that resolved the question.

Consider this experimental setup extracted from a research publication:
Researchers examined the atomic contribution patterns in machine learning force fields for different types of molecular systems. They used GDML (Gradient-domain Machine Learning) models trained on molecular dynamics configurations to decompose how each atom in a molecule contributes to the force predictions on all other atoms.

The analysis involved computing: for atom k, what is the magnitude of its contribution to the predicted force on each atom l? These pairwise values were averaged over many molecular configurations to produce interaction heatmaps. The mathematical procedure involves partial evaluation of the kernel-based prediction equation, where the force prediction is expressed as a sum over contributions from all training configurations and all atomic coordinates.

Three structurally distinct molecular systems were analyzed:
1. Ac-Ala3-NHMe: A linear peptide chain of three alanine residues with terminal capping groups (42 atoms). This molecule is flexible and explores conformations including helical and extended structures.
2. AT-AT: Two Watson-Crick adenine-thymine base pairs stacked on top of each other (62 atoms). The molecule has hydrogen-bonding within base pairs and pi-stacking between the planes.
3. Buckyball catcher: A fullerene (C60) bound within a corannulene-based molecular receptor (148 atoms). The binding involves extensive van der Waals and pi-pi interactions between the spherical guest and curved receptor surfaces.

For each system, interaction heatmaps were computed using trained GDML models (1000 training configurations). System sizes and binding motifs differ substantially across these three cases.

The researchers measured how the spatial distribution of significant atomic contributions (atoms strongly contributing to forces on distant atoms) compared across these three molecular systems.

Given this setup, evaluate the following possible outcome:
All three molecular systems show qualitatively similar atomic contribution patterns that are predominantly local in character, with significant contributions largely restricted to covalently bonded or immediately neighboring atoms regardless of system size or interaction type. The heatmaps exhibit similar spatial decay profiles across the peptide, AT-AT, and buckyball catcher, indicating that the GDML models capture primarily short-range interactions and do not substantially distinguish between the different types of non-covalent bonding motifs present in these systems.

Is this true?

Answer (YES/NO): NO